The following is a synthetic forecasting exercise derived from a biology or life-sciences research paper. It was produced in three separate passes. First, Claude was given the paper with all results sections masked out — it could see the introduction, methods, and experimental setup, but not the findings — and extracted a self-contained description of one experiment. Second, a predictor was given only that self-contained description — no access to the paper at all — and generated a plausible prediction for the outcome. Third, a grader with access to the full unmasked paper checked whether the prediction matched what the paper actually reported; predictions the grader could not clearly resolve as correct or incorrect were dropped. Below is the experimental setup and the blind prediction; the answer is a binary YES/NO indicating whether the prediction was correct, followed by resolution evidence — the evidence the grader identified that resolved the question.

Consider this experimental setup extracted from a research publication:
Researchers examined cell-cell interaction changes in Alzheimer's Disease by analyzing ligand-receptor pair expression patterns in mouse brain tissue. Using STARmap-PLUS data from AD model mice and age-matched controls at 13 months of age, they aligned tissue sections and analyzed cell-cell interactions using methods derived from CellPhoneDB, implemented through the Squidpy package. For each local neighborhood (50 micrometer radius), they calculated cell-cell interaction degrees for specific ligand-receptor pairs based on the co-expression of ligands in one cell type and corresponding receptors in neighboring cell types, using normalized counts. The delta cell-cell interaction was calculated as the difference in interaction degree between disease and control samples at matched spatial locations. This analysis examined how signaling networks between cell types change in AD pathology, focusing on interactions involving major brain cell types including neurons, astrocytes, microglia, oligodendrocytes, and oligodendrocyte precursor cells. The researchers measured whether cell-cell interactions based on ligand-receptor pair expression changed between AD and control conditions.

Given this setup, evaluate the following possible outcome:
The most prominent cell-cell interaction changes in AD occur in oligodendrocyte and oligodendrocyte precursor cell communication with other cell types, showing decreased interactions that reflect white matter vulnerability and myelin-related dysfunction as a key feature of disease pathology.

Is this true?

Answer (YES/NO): NO